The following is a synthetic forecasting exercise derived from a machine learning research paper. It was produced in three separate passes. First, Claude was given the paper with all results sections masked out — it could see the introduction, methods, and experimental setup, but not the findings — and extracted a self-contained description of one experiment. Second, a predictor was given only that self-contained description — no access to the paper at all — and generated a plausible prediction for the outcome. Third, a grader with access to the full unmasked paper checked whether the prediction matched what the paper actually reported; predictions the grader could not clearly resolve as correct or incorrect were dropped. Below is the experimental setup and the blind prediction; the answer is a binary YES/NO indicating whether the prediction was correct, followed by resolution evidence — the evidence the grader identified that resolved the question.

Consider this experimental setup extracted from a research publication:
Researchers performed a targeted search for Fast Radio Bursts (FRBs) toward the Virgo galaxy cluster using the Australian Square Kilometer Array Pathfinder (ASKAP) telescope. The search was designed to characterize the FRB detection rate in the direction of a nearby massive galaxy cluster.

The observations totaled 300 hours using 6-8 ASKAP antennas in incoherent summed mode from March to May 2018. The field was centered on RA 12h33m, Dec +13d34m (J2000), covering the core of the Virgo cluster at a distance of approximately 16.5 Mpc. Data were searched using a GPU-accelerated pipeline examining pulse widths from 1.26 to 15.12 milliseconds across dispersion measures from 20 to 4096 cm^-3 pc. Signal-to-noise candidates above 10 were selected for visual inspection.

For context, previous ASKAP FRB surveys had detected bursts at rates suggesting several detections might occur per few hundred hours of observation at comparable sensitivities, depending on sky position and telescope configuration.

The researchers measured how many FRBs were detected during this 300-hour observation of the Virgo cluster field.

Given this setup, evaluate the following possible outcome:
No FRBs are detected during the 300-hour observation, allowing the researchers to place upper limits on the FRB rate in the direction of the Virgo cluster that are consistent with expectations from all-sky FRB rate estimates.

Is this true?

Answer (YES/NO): NO